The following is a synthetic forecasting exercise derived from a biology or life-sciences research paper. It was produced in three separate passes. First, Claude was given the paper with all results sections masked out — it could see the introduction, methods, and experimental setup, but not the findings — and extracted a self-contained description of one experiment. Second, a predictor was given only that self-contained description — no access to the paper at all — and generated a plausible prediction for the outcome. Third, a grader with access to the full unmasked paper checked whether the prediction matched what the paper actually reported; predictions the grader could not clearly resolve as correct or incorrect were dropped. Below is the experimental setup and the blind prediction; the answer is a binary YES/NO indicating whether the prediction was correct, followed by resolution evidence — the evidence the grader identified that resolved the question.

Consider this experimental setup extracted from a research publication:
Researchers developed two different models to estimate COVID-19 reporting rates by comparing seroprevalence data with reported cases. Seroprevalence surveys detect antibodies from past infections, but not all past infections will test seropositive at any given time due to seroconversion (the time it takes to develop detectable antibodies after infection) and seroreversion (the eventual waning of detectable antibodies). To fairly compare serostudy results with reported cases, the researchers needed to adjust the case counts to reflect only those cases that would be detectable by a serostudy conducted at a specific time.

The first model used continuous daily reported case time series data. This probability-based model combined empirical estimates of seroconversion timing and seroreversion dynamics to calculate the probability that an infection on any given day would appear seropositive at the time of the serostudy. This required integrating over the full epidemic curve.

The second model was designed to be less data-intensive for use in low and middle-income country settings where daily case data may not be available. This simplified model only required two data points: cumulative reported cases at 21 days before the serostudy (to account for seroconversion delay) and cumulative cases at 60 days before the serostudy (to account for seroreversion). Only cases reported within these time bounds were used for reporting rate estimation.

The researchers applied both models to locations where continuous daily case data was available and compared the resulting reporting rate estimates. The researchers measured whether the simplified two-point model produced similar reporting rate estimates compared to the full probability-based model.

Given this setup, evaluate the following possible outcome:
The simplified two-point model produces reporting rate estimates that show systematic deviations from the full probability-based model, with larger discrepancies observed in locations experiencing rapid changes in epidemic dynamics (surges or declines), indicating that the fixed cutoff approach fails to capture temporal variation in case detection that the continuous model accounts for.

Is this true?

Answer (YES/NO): NO